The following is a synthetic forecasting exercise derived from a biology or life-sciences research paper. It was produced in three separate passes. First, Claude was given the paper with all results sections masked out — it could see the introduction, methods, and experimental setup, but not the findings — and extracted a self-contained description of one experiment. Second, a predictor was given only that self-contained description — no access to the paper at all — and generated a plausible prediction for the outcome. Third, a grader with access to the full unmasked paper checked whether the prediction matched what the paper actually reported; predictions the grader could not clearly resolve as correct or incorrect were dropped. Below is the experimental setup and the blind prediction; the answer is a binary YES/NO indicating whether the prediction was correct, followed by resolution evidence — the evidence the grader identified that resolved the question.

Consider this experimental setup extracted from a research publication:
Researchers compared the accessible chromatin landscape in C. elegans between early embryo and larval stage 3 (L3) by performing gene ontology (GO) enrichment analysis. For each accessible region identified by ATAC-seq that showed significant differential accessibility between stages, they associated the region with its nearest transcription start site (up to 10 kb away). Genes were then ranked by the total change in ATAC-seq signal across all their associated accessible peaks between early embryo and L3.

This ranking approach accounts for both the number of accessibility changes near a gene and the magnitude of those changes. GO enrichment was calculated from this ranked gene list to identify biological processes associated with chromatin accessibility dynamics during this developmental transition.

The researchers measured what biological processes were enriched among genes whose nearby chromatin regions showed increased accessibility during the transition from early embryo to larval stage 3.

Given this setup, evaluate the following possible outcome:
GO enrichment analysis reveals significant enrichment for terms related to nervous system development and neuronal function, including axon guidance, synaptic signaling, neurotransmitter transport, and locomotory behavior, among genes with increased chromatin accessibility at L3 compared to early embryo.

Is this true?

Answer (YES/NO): NO